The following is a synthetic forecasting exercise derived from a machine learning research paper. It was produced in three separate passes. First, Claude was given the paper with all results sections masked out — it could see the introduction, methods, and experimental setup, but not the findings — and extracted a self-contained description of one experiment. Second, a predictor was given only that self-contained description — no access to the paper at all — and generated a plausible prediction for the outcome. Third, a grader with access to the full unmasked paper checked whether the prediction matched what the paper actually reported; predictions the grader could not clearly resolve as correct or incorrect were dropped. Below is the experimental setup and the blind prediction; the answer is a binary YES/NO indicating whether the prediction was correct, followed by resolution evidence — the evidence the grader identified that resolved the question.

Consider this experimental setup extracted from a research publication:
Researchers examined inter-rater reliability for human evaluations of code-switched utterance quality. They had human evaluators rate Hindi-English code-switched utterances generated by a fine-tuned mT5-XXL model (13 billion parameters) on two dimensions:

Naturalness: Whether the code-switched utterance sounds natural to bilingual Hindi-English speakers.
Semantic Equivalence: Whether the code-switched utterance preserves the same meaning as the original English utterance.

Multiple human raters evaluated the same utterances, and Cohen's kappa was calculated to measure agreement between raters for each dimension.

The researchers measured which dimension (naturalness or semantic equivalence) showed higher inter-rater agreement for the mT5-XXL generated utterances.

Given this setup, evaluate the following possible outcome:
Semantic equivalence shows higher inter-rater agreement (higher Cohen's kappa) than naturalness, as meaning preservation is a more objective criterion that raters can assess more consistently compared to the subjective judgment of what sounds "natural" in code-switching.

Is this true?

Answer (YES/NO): NO